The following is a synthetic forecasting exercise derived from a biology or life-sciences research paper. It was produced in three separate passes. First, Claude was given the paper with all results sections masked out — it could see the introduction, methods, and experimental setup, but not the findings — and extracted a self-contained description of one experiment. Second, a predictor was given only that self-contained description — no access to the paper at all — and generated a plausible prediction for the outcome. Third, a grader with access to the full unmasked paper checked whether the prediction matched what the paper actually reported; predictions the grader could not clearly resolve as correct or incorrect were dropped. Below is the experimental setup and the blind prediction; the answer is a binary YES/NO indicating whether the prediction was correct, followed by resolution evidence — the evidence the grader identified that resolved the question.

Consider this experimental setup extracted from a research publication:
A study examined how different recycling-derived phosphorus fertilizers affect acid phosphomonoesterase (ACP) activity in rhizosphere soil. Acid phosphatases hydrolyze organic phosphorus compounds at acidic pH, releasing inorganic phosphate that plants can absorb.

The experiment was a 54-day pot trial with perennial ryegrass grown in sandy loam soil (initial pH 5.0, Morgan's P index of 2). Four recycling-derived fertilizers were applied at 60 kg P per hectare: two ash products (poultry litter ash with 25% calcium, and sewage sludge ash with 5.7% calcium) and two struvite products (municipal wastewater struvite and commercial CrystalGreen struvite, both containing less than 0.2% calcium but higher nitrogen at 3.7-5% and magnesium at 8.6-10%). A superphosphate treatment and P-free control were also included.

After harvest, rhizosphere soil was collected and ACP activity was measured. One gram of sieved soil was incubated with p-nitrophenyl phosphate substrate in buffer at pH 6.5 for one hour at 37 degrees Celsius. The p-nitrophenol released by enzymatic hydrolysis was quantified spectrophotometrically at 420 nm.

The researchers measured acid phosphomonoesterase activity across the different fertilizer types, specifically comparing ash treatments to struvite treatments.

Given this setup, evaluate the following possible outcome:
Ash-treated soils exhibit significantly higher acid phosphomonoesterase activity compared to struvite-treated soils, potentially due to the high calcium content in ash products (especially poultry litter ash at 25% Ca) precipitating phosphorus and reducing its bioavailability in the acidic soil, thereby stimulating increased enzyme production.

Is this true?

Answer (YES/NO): NO